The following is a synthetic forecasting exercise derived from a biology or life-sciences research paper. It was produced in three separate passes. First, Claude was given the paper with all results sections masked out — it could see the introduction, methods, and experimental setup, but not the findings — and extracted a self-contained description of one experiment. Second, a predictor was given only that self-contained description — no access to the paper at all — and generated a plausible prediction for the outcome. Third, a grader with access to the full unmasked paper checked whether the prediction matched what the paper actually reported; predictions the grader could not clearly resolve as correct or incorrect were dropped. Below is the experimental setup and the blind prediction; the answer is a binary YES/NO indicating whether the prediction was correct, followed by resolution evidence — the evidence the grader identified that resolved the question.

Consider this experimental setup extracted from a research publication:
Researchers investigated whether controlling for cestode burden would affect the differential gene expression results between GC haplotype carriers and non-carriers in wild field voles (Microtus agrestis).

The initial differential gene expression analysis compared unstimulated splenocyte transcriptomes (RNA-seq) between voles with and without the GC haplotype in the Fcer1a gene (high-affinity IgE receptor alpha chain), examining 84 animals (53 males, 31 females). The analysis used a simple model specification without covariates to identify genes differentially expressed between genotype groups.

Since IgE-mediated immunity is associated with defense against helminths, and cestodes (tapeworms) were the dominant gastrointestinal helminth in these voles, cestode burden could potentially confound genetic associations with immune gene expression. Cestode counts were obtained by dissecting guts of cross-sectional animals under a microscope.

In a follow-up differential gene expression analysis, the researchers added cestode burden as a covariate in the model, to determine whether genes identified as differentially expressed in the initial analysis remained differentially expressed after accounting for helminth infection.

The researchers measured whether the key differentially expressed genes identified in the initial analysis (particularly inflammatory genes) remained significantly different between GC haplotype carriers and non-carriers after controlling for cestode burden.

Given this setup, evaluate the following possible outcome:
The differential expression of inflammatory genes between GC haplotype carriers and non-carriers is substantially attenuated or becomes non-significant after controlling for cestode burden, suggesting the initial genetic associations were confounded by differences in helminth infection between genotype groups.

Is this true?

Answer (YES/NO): NO